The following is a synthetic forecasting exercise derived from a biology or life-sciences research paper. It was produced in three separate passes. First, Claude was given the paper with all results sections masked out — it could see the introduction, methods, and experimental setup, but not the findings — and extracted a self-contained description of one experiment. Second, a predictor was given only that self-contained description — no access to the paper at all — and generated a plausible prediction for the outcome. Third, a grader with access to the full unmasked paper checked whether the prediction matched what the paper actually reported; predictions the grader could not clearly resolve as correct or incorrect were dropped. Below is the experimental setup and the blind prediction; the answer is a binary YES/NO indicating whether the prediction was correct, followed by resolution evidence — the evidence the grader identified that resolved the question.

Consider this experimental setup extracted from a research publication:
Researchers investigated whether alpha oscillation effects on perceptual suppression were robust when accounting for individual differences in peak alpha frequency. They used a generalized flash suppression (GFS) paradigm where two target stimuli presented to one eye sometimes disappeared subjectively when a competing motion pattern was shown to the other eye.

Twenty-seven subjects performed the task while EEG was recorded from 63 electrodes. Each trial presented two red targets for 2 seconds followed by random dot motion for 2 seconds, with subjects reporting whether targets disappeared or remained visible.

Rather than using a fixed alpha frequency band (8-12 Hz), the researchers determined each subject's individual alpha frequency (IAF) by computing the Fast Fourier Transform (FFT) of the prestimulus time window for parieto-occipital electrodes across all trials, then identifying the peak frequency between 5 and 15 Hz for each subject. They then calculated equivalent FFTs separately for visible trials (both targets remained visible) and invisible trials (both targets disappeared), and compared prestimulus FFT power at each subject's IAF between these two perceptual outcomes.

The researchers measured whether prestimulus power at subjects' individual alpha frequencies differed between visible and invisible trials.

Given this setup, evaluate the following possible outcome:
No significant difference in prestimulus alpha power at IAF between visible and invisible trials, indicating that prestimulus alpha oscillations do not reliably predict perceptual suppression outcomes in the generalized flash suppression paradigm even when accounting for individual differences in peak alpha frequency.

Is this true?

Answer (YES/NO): NO